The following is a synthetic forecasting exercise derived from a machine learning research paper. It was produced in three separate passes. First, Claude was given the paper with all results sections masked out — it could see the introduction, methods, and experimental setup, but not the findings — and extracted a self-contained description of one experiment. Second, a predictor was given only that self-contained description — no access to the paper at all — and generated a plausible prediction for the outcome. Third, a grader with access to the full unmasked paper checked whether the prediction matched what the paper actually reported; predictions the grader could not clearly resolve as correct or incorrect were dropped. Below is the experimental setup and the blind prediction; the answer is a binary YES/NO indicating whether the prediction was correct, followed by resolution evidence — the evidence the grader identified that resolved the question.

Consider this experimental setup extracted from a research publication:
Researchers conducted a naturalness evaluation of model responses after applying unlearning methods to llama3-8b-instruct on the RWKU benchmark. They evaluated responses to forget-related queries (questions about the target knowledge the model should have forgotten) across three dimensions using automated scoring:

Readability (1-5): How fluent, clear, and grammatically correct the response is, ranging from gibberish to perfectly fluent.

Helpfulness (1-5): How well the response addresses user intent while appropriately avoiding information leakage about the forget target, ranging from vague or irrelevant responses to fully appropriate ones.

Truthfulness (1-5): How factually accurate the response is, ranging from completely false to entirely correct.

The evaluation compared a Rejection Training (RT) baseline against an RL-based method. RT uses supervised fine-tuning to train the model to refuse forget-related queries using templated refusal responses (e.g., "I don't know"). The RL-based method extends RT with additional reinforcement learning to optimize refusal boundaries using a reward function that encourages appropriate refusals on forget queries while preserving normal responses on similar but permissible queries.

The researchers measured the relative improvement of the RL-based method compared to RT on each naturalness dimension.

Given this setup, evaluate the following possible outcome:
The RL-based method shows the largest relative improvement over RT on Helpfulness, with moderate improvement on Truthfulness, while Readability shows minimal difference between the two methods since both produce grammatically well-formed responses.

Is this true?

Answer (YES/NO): NO